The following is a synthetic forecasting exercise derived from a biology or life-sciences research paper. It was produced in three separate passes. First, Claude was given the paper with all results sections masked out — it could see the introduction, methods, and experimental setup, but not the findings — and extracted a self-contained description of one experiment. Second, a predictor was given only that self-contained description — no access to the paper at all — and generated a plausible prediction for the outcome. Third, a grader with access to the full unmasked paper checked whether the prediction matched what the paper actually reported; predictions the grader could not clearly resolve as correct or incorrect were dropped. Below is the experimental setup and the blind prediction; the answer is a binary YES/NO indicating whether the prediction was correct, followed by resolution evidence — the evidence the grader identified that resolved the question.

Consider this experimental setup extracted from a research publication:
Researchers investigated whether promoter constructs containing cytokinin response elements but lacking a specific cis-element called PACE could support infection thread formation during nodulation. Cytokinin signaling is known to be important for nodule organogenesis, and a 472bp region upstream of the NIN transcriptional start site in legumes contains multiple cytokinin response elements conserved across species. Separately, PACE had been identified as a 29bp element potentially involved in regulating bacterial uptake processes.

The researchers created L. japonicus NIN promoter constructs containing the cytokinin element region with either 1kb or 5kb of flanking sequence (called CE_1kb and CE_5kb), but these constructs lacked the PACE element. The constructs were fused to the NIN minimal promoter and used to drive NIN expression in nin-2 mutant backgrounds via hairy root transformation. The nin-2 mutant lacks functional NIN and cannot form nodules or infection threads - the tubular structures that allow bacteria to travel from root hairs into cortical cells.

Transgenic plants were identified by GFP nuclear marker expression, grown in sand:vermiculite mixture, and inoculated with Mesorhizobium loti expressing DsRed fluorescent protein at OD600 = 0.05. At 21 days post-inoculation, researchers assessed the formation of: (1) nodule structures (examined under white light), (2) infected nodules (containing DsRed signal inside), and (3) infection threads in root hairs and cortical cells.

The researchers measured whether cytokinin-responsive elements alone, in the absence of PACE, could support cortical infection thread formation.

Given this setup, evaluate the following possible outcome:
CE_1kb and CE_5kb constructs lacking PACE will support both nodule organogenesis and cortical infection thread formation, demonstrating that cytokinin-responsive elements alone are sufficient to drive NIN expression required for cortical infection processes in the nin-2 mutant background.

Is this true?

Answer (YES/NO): NO